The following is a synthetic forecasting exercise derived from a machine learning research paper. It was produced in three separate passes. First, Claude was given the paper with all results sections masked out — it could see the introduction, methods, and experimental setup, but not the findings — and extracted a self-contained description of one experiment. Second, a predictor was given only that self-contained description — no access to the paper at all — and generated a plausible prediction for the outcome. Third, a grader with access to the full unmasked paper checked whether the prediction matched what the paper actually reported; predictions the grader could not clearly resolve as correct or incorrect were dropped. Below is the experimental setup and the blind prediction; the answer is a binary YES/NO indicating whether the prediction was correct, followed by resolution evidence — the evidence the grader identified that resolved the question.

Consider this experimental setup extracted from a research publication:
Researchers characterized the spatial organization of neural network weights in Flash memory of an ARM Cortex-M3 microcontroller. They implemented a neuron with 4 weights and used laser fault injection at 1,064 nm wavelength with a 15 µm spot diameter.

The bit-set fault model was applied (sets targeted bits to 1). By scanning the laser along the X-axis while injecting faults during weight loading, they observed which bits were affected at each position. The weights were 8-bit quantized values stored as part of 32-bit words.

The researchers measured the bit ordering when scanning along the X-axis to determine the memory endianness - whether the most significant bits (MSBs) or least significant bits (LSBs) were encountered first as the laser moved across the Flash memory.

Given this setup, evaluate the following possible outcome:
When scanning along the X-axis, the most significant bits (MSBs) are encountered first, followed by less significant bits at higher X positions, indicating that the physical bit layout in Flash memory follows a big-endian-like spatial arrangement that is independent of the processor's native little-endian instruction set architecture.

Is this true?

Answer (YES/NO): NO